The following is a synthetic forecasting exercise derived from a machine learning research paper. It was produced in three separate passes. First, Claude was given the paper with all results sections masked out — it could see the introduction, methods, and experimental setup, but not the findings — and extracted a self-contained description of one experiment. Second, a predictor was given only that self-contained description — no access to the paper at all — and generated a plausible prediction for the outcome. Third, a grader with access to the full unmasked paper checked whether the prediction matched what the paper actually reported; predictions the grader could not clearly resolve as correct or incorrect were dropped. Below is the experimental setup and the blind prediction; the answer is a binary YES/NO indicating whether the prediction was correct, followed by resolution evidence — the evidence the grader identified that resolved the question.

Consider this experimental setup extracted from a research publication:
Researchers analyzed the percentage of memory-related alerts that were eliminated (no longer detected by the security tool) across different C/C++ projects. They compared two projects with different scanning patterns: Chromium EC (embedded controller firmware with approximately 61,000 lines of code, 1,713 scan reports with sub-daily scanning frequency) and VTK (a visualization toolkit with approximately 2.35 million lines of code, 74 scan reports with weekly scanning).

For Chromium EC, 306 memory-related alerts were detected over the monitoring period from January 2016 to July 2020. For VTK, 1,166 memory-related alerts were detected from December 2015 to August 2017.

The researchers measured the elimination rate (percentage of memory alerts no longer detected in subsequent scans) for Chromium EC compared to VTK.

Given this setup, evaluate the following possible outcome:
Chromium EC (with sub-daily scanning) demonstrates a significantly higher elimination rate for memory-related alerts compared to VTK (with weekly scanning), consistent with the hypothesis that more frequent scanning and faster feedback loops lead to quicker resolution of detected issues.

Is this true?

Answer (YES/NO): NO